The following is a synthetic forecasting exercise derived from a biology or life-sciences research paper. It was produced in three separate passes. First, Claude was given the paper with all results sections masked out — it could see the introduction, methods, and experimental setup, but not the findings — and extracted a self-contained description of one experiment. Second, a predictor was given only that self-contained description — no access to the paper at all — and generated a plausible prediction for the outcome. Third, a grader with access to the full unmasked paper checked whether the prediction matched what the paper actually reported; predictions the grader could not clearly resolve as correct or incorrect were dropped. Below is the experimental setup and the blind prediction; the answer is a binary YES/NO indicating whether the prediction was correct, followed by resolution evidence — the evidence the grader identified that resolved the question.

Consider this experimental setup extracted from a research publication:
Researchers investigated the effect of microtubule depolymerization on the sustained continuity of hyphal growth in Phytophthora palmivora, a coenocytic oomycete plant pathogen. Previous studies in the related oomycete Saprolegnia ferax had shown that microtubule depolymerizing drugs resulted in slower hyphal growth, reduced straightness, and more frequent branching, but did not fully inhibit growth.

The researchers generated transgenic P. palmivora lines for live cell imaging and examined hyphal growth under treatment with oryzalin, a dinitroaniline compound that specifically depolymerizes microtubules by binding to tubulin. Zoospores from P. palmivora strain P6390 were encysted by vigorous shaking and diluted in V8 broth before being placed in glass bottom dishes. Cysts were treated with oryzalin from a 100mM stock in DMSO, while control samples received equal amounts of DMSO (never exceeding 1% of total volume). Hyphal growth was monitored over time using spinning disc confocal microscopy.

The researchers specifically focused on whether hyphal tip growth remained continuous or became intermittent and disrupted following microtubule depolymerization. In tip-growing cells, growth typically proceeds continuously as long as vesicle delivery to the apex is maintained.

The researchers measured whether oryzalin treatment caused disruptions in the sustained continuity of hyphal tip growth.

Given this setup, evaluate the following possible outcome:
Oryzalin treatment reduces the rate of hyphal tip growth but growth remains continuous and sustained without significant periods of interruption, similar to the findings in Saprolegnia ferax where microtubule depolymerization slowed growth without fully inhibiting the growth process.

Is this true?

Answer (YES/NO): NO